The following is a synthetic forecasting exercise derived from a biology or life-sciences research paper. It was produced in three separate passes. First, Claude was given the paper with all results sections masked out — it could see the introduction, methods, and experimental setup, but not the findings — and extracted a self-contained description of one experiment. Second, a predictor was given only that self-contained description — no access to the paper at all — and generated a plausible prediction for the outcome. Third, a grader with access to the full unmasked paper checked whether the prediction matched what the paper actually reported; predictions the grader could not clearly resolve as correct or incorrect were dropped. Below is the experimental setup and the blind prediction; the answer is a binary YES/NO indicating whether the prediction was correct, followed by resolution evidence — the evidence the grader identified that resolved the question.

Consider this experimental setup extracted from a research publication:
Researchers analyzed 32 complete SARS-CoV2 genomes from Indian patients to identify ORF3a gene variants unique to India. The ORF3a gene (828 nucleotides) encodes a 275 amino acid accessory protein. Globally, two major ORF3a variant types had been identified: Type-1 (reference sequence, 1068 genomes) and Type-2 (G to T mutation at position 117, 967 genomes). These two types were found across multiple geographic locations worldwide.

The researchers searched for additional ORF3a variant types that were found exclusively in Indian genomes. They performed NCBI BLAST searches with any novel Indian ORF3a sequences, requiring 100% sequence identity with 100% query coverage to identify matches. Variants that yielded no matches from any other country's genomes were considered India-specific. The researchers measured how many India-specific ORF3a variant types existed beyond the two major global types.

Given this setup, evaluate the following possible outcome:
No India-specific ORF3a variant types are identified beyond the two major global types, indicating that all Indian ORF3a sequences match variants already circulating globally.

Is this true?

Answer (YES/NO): NO